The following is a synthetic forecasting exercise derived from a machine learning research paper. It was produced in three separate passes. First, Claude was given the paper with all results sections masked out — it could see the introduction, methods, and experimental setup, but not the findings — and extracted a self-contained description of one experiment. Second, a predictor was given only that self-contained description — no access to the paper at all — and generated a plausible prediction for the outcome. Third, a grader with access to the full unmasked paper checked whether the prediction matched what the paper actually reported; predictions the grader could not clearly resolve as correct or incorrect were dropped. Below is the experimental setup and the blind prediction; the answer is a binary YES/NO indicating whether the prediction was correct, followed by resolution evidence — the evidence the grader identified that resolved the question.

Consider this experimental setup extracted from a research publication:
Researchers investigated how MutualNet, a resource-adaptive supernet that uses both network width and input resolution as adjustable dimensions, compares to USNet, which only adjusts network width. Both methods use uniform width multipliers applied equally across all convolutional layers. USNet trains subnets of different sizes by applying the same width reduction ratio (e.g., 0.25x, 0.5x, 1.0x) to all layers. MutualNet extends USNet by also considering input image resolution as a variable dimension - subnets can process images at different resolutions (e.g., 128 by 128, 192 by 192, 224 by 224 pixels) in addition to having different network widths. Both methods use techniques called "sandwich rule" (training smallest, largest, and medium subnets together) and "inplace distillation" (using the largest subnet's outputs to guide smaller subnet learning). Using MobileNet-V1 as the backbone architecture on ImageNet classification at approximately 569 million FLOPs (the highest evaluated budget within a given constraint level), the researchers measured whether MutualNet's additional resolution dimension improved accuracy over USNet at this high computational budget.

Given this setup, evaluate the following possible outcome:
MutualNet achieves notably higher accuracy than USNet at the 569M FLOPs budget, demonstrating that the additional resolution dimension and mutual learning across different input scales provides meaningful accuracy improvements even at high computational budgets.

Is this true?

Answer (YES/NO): NO